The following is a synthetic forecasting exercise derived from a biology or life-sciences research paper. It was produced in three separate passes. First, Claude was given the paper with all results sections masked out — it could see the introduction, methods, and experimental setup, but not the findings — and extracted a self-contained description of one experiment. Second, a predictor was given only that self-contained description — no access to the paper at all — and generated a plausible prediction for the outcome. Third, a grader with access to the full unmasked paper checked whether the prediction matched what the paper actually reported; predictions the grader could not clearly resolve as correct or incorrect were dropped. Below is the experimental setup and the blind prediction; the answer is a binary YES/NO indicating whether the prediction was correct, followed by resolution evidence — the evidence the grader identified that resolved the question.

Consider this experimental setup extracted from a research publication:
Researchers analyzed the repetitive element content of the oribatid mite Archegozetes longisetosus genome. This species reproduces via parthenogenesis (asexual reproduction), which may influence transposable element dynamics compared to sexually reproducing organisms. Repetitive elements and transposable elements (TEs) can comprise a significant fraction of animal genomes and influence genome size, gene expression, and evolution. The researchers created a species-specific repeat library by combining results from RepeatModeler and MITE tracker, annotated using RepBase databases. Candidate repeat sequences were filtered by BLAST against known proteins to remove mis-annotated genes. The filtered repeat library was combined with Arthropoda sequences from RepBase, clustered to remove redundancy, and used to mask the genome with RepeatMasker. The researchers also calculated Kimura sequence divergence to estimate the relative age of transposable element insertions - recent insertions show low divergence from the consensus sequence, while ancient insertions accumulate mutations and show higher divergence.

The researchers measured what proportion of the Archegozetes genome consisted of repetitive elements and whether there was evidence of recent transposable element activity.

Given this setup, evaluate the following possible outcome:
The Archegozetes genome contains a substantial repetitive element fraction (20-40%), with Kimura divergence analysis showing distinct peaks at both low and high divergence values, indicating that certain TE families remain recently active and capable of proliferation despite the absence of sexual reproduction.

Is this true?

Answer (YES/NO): YES